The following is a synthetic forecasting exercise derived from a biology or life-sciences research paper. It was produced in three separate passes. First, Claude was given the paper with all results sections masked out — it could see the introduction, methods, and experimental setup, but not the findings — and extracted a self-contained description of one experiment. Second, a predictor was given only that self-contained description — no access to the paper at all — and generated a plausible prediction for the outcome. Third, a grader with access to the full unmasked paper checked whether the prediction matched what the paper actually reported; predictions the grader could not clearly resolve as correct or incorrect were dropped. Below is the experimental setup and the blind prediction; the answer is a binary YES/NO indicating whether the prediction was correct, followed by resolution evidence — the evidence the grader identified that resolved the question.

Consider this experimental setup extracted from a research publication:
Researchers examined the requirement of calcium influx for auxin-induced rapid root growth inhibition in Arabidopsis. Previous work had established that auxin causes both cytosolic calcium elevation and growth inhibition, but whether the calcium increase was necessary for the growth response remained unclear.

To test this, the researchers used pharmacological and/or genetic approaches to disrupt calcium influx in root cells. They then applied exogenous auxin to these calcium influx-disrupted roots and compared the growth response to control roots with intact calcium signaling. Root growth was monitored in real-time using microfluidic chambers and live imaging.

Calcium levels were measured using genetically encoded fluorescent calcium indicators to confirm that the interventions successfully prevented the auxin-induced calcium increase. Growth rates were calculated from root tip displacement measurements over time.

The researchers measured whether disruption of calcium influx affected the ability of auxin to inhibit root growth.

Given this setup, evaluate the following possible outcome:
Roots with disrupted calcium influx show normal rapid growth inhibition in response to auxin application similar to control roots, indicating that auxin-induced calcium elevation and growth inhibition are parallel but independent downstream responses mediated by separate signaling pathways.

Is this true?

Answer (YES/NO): NO